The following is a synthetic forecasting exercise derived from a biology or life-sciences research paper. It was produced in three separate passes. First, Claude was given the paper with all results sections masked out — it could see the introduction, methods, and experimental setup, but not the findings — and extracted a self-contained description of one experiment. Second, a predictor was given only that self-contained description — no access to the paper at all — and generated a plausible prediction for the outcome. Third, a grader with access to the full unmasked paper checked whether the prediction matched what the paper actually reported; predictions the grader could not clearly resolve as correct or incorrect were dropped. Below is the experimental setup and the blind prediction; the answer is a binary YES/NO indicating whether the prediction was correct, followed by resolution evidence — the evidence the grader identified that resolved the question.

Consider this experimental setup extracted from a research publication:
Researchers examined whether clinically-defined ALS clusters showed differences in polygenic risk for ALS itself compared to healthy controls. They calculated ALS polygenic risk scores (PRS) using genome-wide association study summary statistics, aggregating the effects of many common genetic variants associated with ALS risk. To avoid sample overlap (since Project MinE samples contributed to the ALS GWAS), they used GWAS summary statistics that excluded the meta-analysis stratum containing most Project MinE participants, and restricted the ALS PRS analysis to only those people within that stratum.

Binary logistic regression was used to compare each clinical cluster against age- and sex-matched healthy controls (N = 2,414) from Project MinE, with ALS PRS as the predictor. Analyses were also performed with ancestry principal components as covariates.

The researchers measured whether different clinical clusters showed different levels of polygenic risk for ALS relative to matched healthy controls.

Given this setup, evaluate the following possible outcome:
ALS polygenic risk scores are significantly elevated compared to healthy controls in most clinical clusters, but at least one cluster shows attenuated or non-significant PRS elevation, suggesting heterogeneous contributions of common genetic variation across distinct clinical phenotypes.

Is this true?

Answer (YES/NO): NO